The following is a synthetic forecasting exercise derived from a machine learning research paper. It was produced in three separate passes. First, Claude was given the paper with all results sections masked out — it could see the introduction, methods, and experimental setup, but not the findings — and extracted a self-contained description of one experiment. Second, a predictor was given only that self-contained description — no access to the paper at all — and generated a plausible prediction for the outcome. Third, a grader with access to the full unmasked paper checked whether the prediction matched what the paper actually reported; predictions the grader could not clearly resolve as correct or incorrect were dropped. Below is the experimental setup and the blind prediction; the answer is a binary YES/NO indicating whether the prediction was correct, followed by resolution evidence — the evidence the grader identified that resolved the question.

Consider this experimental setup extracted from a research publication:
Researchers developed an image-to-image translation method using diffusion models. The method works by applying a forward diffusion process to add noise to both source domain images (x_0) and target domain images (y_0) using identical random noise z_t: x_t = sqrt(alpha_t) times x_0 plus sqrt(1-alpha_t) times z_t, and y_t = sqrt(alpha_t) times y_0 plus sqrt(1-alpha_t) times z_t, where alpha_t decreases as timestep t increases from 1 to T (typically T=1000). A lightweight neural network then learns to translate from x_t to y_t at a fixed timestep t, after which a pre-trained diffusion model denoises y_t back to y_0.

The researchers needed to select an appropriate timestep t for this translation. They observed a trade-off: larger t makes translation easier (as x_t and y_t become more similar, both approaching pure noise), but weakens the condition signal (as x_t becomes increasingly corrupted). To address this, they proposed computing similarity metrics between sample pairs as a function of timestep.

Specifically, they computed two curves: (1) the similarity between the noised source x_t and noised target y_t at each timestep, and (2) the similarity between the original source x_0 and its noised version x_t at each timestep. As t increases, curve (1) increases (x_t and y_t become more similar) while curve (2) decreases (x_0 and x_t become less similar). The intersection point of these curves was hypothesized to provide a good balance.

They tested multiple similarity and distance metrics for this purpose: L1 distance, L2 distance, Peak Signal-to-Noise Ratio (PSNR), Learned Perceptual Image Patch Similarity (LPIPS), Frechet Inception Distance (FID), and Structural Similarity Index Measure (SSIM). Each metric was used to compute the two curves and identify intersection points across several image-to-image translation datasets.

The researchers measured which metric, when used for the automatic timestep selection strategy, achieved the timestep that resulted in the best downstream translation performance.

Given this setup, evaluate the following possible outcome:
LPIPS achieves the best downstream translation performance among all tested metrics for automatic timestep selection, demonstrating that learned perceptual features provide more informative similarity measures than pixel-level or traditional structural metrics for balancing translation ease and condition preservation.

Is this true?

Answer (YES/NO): NO